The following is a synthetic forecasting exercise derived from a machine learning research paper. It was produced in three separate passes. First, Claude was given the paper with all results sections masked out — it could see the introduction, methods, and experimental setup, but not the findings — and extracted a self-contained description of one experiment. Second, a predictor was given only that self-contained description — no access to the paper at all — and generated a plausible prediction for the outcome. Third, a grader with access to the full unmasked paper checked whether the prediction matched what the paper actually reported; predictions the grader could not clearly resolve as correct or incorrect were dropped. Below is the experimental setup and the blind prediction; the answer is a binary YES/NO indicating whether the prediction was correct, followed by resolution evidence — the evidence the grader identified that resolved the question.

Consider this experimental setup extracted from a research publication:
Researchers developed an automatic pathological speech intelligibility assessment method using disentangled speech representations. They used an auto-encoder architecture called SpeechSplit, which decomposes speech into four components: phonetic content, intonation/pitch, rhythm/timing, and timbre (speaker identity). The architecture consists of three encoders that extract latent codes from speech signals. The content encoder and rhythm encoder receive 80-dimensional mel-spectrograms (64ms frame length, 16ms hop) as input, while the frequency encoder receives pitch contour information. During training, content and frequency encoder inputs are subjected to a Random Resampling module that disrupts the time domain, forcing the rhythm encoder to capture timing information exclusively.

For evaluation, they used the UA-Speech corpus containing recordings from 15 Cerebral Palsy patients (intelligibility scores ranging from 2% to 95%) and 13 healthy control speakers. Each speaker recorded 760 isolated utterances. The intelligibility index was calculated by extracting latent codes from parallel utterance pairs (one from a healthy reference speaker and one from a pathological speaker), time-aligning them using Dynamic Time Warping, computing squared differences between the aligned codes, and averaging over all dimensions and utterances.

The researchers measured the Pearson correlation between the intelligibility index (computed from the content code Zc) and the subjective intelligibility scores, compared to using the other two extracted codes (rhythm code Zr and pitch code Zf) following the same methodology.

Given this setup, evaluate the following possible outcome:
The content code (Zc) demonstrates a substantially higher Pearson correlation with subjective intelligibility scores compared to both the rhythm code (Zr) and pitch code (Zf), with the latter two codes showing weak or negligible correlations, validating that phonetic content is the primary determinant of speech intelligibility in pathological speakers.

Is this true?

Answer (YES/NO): NO